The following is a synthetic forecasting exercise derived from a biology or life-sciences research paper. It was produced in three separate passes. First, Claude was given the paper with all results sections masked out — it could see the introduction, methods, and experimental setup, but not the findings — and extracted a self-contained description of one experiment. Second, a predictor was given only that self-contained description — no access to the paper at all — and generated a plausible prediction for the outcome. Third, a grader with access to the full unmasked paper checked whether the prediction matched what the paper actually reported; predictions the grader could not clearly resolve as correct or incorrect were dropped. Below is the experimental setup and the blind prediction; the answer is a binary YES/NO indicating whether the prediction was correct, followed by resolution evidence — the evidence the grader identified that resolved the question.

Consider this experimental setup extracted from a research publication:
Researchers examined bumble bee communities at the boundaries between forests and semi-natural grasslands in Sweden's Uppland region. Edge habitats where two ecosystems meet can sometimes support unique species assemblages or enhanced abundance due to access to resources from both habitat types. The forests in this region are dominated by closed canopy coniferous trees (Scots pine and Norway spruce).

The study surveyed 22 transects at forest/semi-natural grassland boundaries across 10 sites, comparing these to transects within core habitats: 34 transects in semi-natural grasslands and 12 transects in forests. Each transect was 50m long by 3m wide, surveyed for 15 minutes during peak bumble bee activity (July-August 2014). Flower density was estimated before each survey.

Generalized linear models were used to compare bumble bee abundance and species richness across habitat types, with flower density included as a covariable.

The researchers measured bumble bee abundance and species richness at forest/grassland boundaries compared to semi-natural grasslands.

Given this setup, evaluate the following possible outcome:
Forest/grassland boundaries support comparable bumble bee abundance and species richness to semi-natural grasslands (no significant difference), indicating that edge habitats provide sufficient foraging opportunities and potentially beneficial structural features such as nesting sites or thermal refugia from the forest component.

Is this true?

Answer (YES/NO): YES